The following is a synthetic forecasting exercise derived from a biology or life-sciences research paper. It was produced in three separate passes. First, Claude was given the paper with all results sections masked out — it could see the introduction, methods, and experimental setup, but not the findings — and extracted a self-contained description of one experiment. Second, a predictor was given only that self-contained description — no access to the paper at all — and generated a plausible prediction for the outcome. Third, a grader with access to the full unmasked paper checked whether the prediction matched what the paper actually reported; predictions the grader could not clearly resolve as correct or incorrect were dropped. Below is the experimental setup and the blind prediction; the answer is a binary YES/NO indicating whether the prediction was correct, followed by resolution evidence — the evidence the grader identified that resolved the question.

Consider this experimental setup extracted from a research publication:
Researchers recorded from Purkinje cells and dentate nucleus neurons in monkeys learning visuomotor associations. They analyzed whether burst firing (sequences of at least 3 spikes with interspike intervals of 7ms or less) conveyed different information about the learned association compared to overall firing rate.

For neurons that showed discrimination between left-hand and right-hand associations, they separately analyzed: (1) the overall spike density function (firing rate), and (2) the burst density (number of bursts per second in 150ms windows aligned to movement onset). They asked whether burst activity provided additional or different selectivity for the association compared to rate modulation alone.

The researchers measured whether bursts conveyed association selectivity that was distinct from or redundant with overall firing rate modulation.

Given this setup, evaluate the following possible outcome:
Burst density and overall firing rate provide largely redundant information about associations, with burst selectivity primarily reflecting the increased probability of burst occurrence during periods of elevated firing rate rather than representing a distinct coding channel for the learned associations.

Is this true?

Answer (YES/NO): NO